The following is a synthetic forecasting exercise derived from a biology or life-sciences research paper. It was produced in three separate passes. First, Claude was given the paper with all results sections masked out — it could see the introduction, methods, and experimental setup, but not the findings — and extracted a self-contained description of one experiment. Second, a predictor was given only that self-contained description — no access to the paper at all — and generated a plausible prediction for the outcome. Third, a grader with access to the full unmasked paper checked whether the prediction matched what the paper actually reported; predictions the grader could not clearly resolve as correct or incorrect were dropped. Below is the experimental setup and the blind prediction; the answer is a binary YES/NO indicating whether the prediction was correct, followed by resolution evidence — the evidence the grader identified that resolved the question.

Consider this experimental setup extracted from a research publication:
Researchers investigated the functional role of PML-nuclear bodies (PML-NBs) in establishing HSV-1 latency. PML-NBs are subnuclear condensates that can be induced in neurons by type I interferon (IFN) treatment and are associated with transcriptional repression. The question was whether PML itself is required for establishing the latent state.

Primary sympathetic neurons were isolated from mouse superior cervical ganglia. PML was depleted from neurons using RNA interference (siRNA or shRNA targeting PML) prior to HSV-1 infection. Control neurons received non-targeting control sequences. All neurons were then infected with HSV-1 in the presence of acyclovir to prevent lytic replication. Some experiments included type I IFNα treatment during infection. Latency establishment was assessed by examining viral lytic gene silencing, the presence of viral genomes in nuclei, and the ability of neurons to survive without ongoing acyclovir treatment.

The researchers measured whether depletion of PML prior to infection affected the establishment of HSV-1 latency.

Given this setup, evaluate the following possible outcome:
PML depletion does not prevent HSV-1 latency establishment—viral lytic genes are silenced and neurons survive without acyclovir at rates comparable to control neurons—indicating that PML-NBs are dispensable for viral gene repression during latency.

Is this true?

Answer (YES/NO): YES